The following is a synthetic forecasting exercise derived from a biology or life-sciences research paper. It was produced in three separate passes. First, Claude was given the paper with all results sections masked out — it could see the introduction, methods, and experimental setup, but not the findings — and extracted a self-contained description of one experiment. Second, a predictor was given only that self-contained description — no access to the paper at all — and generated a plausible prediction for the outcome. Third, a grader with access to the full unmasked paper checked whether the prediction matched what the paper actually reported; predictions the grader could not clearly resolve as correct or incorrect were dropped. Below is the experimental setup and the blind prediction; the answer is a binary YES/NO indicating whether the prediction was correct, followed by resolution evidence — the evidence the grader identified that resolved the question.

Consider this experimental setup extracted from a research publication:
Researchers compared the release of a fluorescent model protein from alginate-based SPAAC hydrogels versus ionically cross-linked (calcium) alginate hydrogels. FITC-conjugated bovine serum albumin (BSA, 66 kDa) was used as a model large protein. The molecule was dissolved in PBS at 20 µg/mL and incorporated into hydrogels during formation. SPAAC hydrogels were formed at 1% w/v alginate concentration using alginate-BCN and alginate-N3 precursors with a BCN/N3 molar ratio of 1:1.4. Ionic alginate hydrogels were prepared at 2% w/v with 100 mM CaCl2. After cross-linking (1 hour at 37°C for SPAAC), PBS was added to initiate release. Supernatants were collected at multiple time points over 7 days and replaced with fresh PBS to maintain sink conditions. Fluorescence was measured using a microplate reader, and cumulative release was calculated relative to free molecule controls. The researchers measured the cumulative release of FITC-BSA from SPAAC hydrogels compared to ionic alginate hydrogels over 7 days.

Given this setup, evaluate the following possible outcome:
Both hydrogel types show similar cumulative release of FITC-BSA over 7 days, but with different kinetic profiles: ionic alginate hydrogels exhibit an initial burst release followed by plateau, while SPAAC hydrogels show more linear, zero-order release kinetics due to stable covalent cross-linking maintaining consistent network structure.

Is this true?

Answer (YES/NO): NO